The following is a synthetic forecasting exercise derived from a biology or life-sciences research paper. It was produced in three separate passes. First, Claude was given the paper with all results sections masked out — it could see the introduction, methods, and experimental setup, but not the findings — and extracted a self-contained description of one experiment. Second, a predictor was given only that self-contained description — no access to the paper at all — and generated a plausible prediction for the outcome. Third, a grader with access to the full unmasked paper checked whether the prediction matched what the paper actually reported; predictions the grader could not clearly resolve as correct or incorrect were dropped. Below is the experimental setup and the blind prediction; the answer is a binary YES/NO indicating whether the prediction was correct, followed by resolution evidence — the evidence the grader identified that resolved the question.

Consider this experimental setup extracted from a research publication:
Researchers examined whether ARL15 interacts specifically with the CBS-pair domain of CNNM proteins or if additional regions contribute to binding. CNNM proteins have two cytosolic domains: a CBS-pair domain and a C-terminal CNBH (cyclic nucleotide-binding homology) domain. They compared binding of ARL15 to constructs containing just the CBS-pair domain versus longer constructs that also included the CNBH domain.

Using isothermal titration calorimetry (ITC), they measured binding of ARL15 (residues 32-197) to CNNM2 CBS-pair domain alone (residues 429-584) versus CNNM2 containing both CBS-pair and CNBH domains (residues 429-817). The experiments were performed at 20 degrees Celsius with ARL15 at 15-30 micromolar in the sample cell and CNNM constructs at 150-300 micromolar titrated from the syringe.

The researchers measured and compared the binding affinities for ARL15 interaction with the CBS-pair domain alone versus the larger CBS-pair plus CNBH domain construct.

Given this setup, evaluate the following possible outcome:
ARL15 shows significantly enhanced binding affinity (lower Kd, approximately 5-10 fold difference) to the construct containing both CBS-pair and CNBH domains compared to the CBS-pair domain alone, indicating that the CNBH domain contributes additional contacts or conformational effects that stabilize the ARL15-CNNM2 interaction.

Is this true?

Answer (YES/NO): NO